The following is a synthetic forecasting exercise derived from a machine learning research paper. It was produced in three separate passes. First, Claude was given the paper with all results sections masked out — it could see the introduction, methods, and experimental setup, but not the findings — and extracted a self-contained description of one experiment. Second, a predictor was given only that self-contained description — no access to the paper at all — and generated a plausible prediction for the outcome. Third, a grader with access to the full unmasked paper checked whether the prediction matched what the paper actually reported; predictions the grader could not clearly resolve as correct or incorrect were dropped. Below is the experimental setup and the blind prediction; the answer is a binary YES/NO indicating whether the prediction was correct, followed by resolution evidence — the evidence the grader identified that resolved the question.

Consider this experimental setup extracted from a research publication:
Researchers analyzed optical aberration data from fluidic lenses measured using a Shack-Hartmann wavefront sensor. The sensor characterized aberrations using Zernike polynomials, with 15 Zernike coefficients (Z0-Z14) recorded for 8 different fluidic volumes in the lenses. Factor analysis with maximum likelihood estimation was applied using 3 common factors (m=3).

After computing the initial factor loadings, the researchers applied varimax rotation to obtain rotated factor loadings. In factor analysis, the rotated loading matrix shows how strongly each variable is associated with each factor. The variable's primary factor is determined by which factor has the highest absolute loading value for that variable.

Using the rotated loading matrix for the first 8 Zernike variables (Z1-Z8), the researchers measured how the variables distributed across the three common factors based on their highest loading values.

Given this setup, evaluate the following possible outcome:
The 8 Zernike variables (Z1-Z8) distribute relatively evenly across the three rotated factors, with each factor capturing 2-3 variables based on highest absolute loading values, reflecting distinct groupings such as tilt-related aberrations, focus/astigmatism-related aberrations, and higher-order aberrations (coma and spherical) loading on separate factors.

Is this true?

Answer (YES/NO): NO